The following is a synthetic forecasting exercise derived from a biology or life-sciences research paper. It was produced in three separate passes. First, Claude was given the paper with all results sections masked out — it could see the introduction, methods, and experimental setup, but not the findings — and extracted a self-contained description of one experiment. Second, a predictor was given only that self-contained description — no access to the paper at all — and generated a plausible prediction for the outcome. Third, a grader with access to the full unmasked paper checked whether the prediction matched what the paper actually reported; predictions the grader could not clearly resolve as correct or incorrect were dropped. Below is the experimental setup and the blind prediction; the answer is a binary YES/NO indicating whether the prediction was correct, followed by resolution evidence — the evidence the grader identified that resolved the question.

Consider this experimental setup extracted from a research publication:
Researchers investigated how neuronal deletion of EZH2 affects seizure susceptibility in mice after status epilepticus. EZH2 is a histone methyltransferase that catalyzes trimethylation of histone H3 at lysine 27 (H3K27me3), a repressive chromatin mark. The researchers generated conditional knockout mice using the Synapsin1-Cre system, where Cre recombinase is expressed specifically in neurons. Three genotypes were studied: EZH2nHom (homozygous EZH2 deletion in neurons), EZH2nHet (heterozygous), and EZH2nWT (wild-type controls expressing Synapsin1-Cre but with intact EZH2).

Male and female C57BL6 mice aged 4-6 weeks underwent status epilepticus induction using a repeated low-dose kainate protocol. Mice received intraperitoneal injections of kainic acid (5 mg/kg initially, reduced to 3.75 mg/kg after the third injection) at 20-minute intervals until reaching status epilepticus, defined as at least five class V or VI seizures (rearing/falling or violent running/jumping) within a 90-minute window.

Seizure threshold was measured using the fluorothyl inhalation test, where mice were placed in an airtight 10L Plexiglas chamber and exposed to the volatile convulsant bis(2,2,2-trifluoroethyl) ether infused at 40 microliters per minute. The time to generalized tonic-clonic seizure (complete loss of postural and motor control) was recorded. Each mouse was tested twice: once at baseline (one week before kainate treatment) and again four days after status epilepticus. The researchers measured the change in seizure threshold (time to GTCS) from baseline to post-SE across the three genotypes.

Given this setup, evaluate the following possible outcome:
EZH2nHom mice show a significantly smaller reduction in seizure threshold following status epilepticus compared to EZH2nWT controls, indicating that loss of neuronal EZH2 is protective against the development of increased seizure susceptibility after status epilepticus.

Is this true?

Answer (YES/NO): NO